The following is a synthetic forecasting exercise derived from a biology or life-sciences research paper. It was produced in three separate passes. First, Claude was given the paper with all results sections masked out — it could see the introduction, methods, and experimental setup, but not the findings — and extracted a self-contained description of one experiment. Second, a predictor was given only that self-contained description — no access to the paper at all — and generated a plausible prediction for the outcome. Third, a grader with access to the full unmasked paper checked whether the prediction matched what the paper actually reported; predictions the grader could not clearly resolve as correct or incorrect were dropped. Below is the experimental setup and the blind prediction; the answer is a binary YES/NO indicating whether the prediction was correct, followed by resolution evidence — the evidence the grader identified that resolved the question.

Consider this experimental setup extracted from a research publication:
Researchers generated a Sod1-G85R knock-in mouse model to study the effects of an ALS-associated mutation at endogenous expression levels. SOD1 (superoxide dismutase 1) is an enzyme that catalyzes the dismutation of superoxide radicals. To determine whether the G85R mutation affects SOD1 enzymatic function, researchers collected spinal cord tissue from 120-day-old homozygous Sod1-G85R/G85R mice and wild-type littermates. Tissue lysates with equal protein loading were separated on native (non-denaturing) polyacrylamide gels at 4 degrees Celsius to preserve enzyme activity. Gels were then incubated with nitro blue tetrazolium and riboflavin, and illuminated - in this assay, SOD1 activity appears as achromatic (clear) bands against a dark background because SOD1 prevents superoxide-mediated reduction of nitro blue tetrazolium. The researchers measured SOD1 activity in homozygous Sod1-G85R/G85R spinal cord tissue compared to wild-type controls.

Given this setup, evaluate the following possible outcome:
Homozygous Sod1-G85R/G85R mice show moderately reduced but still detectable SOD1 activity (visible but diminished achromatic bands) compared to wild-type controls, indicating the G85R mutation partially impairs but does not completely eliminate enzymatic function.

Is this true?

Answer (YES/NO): NO